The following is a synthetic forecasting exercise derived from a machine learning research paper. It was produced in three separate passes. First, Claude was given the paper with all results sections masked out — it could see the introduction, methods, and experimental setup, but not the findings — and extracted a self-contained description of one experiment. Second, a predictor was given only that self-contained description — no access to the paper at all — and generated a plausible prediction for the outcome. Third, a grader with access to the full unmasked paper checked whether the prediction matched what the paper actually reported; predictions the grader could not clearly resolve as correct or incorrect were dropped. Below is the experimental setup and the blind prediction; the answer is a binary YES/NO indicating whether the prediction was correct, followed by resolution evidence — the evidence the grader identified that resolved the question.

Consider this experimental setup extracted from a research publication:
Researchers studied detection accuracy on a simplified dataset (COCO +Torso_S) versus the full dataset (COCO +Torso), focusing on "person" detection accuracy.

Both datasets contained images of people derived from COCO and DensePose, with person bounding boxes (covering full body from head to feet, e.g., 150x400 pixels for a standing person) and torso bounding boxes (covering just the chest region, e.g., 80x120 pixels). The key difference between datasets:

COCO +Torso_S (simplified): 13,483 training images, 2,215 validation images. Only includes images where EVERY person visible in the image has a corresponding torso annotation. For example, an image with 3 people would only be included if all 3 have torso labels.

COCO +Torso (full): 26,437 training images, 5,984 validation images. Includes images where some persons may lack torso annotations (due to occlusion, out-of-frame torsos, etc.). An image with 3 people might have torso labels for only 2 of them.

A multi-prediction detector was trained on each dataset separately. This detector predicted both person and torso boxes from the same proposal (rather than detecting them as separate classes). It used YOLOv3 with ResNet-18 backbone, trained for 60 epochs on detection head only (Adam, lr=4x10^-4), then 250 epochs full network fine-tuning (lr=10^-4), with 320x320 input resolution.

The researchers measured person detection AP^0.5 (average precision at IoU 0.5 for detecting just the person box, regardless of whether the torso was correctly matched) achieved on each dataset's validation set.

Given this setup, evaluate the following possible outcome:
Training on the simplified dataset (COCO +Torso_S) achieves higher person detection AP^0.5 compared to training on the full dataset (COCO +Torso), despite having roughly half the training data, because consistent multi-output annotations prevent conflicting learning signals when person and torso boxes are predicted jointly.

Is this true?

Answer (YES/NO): YES